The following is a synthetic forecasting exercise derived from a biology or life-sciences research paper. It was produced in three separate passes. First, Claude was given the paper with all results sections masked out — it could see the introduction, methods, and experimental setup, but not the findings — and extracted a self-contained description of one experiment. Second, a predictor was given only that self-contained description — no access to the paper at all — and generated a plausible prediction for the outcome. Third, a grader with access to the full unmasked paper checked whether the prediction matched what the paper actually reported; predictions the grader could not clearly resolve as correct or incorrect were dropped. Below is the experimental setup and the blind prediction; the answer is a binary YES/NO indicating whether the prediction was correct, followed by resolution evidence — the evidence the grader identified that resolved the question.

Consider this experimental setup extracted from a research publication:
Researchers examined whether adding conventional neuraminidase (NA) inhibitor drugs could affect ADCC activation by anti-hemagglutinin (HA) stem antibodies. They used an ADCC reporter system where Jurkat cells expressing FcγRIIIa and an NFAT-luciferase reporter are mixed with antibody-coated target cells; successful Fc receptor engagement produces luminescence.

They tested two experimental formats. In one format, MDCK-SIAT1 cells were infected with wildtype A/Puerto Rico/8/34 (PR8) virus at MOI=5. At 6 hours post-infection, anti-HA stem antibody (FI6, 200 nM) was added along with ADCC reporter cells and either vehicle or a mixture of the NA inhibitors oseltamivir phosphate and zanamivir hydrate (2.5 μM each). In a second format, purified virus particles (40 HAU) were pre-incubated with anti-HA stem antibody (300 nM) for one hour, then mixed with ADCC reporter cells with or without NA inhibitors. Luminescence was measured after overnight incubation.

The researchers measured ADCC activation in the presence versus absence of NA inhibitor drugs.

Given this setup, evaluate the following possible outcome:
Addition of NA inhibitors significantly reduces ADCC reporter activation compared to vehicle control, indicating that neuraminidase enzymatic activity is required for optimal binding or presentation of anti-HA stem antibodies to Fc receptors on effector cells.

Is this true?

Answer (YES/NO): NO